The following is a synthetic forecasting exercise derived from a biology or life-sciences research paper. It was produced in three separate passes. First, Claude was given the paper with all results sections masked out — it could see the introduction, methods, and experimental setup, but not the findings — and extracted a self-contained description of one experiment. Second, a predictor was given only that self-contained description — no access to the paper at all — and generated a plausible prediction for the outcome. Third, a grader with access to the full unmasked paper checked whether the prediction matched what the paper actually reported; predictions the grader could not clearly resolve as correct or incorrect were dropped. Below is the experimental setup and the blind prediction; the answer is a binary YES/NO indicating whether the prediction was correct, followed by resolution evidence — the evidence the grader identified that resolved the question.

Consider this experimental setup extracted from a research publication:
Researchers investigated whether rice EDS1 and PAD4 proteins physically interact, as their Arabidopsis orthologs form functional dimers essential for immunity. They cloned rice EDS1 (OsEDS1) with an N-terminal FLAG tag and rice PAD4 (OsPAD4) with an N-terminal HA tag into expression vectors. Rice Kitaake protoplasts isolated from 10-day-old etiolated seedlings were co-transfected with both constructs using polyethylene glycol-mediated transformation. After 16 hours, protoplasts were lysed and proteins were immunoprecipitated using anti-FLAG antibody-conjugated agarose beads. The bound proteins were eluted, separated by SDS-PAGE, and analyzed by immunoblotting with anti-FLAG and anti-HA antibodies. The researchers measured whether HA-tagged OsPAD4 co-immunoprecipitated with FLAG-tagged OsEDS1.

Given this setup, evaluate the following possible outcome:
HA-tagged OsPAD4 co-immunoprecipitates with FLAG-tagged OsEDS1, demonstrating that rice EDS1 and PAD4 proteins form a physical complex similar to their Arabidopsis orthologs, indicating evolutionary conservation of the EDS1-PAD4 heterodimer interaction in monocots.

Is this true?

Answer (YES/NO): YES